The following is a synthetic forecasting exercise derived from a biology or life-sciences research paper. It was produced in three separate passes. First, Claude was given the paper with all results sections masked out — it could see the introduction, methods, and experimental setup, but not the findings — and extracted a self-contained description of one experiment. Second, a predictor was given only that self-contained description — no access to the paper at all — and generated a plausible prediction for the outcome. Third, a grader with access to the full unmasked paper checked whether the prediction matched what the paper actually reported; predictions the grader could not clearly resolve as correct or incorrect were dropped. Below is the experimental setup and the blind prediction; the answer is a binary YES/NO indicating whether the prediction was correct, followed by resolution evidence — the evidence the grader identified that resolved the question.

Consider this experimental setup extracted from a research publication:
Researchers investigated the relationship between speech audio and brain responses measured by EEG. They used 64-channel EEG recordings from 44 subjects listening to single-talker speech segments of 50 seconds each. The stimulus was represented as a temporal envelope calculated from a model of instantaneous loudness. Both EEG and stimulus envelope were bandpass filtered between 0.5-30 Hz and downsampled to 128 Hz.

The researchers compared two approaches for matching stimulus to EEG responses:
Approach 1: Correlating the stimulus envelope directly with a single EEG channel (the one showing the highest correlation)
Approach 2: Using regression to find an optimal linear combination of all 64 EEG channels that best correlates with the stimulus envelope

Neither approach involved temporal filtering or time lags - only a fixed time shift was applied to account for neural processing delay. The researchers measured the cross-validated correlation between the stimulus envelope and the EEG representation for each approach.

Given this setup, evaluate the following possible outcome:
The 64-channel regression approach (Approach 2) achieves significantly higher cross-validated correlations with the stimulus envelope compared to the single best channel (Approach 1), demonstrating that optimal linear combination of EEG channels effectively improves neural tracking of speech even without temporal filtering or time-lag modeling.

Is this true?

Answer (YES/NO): YES